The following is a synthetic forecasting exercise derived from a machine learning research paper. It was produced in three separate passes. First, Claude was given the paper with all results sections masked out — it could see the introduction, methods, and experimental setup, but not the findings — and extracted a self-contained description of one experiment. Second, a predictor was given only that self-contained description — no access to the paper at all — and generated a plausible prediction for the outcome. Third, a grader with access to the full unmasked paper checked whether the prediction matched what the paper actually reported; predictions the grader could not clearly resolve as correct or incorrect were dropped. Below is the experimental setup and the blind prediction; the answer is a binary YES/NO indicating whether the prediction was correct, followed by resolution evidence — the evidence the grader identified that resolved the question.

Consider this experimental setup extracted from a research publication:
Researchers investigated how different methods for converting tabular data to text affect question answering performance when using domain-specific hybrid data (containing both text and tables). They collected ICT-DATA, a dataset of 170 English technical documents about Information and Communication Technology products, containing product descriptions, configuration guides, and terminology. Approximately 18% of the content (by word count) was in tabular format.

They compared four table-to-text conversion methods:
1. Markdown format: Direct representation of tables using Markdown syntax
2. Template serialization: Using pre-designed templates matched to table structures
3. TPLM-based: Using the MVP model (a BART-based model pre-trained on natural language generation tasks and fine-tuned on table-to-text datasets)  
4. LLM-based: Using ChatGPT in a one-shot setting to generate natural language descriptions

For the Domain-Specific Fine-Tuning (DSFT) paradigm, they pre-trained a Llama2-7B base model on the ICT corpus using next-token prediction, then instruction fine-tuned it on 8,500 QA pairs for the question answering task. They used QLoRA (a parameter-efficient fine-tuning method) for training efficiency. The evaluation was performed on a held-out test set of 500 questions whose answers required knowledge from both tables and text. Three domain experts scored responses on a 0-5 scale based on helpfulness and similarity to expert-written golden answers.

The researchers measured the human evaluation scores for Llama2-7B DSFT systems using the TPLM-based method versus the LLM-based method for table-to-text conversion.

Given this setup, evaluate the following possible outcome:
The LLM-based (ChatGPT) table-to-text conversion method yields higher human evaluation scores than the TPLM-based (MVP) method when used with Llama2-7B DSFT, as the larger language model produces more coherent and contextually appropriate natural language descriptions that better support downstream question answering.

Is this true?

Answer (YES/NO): NO